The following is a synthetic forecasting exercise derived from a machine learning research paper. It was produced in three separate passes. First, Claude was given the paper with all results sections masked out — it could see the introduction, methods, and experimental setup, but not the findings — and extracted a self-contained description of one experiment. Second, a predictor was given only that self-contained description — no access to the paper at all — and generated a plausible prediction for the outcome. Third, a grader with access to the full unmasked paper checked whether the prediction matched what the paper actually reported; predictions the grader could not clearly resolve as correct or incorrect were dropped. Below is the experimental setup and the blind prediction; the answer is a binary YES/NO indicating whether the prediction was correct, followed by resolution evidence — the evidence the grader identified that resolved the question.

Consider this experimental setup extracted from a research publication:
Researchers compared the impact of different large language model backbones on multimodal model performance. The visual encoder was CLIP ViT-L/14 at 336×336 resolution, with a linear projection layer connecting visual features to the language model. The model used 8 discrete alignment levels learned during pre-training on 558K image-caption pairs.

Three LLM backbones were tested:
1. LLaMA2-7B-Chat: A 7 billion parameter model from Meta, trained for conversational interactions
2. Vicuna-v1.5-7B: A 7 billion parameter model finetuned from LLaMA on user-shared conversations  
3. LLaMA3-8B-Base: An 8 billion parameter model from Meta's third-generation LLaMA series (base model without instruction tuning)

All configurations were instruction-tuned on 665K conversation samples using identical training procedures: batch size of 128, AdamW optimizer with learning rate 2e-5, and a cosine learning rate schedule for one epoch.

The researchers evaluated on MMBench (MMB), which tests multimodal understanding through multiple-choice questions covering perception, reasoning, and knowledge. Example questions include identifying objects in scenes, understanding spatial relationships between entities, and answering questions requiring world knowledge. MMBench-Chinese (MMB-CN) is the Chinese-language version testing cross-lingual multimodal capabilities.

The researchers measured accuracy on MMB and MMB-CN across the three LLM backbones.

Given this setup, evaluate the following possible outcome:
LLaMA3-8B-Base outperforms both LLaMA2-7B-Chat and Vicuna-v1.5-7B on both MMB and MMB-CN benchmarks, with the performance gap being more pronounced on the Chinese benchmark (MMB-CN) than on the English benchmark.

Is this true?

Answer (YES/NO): YES